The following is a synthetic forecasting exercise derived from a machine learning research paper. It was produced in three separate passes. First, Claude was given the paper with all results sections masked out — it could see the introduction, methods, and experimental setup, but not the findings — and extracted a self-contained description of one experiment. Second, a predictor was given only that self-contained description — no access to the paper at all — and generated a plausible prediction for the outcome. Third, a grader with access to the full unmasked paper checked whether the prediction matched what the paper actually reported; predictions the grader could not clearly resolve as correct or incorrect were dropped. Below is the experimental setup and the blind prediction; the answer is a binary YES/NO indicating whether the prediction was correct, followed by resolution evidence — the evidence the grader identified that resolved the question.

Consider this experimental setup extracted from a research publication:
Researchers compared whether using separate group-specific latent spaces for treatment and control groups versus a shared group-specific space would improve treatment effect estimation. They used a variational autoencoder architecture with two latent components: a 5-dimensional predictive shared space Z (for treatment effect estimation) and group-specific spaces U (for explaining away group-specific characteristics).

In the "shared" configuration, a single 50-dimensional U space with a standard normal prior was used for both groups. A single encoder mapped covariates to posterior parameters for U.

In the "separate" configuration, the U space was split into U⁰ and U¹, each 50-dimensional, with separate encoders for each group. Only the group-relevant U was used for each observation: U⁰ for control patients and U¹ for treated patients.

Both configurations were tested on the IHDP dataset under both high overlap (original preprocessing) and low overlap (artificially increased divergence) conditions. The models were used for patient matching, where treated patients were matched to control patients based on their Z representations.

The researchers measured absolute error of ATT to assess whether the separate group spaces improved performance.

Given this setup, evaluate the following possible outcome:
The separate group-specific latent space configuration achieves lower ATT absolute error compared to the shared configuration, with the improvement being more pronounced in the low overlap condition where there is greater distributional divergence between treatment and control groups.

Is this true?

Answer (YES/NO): NO